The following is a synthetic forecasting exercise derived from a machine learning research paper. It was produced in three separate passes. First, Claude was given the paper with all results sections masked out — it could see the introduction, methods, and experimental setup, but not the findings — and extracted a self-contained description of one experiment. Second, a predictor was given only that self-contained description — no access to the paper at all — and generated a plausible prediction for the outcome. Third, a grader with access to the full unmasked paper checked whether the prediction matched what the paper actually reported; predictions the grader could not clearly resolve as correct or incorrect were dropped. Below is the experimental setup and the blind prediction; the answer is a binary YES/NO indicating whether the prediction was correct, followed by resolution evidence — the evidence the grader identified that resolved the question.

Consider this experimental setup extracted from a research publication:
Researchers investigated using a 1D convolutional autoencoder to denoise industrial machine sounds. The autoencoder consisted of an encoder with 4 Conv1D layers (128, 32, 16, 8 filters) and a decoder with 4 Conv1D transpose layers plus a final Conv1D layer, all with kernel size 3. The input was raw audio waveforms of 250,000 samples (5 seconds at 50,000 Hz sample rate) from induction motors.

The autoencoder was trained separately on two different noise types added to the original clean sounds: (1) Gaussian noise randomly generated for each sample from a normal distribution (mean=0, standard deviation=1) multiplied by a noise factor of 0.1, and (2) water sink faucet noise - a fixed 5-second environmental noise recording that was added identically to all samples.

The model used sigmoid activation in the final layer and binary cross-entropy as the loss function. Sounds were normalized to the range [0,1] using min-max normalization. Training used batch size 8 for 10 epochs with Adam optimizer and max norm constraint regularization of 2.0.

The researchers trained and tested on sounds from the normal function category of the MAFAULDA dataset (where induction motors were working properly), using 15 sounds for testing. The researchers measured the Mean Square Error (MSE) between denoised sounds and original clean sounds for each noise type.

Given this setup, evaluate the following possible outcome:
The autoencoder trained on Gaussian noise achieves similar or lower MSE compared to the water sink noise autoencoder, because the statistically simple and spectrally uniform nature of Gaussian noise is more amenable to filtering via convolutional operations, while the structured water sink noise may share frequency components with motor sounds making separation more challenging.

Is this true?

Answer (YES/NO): NO